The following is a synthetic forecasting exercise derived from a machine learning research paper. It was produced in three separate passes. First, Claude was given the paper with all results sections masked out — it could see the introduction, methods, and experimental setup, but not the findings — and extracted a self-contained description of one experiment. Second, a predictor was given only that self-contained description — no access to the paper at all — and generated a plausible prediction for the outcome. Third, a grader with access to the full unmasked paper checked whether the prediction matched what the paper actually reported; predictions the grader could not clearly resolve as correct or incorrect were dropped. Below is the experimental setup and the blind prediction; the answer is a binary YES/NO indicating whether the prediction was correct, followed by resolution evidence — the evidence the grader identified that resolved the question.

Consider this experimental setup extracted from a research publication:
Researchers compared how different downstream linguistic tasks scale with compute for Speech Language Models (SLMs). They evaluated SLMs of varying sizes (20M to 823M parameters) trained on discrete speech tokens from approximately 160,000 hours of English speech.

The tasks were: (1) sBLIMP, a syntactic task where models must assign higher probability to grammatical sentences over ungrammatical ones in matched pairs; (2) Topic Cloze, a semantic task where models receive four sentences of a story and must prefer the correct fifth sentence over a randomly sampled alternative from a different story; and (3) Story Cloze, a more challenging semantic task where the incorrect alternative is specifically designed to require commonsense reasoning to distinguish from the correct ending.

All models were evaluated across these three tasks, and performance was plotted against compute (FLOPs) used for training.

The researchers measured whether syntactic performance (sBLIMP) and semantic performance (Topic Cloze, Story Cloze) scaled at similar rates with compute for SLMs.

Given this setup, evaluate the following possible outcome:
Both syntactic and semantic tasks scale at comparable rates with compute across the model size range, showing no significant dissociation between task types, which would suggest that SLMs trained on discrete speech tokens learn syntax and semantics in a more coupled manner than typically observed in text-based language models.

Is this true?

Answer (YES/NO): NO